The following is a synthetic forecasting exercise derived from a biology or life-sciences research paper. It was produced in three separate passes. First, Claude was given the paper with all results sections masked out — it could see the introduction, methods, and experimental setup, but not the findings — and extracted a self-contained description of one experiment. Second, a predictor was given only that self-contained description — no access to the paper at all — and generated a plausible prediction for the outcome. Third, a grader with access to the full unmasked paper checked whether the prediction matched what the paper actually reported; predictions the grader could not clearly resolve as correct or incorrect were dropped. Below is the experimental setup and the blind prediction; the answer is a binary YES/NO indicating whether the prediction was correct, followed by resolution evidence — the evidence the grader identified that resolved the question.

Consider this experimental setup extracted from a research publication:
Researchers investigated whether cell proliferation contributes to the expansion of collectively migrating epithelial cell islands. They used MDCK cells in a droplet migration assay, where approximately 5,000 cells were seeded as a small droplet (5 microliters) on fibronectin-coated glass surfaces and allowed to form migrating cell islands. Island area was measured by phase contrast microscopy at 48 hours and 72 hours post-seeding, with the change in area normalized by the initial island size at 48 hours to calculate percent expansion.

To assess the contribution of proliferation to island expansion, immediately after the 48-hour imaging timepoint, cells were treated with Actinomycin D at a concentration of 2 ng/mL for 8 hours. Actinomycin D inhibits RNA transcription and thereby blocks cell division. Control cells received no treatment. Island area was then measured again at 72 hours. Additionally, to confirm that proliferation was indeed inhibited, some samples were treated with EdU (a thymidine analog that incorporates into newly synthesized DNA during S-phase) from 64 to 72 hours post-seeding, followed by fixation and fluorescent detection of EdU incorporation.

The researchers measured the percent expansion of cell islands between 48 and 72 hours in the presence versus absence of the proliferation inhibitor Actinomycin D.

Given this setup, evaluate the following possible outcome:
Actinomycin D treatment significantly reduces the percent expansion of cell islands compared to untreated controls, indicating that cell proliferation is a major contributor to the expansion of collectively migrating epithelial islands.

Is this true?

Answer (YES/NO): NO